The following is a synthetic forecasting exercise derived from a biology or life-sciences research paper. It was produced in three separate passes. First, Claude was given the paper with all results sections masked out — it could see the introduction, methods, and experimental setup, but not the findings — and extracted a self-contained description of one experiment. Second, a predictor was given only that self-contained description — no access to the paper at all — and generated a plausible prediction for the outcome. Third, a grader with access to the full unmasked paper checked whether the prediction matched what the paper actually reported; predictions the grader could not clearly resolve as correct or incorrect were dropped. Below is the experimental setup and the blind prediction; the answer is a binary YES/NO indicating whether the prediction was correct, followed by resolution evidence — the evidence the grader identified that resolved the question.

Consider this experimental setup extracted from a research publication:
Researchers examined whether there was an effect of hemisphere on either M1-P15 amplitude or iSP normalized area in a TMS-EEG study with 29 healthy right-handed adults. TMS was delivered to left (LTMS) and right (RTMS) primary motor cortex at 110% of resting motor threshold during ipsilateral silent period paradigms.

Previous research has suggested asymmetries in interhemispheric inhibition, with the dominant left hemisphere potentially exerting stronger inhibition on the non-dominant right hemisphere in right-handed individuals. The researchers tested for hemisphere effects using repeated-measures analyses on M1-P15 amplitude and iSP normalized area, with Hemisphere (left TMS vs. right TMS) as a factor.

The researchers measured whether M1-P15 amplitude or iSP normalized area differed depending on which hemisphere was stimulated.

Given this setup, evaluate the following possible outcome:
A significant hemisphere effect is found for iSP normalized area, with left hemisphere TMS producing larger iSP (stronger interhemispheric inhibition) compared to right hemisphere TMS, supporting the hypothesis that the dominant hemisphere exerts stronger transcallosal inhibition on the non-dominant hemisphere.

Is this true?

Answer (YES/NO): NO